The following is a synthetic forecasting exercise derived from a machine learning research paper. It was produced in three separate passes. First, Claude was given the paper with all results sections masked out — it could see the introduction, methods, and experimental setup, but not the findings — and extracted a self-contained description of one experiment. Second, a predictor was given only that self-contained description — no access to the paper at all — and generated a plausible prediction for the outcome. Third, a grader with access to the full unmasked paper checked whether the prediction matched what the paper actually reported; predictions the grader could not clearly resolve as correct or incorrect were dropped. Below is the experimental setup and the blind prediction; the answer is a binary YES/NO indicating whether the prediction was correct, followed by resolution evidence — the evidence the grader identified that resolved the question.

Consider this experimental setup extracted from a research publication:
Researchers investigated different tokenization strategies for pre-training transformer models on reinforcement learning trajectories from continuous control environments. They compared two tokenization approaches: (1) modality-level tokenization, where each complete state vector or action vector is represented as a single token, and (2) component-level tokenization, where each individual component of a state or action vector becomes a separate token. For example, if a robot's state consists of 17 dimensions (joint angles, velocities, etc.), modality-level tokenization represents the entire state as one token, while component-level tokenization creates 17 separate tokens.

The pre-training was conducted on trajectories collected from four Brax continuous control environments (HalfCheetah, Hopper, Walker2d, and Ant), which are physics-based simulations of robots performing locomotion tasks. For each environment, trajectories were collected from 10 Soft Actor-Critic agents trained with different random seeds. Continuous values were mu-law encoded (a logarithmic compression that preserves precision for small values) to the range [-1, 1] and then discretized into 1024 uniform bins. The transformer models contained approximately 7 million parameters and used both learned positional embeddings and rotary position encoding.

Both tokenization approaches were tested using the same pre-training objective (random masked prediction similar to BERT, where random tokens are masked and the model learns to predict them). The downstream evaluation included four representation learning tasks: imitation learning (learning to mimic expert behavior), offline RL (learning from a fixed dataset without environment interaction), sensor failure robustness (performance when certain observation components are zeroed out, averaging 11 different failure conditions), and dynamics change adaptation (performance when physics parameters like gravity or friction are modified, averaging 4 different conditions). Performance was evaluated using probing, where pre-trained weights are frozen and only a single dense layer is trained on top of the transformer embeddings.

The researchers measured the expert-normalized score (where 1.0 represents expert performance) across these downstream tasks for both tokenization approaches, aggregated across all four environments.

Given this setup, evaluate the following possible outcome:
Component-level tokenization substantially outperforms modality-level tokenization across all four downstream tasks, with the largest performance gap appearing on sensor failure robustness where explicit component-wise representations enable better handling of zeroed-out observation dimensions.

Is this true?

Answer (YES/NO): NO